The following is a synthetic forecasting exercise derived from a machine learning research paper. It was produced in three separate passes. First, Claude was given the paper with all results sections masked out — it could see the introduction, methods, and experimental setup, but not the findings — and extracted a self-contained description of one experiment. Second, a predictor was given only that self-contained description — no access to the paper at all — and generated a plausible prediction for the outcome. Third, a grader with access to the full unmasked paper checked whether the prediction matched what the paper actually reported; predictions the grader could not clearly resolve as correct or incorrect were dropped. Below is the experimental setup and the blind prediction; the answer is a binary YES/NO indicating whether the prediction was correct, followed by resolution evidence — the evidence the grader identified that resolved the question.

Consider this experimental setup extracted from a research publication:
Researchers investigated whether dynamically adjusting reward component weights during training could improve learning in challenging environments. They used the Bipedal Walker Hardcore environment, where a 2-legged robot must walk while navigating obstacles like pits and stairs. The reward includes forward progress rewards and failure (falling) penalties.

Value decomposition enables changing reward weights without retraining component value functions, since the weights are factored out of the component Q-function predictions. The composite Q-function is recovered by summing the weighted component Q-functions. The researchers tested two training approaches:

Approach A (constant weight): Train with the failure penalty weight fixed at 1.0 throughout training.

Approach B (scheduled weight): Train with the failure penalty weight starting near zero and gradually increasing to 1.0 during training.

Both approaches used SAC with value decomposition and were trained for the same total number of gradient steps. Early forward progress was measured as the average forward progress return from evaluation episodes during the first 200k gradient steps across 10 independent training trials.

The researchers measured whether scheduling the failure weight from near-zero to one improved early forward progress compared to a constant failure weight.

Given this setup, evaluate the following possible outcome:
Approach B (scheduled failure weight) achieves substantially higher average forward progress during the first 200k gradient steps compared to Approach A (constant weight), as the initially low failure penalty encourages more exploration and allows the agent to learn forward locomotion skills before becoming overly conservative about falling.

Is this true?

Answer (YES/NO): YES